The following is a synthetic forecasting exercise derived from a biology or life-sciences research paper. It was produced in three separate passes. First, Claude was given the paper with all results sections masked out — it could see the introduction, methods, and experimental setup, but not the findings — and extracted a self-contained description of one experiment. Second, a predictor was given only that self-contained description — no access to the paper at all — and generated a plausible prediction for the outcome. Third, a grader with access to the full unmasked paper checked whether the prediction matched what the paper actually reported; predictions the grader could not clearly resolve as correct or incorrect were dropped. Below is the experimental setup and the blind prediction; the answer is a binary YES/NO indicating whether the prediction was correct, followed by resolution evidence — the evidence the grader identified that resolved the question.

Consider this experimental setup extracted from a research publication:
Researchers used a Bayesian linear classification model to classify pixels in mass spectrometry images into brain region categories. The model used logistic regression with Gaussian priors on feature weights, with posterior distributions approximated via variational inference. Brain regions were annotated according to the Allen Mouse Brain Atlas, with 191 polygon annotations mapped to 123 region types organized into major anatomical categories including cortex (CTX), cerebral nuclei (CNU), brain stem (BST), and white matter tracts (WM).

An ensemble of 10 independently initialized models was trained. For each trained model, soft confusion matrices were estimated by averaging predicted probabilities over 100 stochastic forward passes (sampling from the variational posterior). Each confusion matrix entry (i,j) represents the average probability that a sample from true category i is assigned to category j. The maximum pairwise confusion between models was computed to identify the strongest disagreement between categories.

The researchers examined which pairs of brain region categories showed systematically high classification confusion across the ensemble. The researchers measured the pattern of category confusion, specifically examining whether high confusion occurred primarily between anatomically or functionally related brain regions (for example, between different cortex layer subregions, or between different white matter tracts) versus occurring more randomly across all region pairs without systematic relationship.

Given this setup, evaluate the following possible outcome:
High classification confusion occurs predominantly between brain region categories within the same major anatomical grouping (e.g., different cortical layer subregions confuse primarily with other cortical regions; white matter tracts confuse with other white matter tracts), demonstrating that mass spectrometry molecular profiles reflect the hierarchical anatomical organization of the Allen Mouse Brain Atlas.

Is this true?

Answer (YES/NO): YES